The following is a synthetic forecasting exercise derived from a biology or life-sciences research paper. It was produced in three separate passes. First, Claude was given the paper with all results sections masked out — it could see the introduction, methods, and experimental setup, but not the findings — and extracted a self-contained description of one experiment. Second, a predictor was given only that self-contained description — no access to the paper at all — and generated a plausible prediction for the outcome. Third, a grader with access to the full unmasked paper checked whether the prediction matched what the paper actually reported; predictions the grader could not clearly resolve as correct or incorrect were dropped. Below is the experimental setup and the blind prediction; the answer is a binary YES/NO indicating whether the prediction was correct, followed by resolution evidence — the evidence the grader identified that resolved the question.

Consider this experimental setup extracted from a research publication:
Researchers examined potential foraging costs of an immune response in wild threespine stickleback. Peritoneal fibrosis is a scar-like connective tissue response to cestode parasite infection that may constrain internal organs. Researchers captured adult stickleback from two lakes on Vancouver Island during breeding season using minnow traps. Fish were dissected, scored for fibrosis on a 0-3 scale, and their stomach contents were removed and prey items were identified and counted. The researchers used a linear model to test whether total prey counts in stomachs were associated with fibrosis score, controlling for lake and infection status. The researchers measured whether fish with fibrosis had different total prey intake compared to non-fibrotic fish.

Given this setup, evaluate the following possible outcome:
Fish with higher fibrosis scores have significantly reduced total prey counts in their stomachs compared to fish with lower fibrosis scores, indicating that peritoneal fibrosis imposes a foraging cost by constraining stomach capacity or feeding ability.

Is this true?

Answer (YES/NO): YES